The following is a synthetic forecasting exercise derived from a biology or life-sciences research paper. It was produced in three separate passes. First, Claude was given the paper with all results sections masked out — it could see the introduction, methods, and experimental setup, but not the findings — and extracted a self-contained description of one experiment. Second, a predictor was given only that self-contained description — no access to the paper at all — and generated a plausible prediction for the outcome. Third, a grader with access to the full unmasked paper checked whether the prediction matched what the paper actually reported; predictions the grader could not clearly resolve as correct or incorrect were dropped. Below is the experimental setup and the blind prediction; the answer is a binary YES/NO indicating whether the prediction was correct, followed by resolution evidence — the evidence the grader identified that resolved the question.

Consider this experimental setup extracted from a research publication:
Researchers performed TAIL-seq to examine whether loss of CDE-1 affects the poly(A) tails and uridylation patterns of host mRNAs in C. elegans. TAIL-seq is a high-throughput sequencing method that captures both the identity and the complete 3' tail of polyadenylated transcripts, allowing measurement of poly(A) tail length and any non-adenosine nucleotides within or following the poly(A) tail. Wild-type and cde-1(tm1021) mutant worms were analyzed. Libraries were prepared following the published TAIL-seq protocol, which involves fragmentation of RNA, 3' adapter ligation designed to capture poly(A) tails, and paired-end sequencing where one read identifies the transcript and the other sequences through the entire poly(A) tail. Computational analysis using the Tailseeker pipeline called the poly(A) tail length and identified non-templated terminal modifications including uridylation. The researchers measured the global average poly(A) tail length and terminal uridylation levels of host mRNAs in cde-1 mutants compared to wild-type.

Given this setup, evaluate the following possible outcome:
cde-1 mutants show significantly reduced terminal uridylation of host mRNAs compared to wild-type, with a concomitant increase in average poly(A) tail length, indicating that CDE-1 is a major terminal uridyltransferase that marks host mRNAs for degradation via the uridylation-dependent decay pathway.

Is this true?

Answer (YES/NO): NO